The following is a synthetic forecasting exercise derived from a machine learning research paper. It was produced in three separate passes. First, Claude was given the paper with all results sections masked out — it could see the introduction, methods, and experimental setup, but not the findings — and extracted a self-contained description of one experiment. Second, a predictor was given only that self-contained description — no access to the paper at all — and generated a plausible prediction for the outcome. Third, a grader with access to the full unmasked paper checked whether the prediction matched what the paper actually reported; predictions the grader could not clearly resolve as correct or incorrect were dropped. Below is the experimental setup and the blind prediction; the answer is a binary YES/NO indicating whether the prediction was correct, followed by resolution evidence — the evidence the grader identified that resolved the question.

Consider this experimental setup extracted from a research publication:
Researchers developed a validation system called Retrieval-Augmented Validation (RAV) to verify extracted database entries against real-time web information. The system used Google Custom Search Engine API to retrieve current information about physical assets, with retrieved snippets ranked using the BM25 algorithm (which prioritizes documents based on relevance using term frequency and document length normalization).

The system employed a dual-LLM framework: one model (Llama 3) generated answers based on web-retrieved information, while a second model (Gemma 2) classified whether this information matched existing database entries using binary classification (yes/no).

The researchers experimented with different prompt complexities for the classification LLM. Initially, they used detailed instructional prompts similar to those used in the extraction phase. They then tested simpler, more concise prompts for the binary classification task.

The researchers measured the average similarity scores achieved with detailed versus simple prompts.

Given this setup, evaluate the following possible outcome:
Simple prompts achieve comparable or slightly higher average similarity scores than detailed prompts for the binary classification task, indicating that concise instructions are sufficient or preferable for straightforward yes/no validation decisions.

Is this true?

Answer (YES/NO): NO